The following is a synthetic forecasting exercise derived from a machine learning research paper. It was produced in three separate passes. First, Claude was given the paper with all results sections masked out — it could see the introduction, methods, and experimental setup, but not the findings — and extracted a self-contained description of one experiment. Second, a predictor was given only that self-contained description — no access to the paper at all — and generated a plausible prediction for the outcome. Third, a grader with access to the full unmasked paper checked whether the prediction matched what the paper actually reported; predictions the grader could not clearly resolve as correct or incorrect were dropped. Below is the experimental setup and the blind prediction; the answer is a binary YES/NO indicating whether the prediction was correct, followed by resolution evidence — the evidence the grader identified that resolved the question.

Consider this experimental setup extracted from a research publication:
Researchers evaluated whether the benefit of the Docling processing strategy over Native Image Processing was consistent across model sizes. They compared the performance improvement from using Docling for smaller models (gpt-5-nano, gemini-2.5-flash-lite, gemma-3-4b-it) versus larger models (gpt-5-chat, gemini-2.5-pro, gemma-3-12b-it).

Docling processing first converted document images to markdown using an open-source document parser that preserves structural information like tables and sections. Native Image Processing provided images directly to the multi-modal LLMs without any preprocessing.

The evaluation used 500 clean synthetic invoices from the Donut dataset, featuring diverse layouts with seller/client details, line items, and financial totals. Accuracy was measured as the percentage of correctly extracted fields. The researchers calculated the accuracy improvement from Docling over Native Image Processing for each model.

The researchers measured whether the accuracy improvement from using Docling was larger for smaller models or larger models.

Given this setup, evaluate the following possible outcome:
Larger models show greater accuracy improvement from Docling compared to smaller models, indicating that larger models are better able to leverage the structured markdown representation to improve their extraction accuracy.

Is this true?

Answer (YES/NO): NO